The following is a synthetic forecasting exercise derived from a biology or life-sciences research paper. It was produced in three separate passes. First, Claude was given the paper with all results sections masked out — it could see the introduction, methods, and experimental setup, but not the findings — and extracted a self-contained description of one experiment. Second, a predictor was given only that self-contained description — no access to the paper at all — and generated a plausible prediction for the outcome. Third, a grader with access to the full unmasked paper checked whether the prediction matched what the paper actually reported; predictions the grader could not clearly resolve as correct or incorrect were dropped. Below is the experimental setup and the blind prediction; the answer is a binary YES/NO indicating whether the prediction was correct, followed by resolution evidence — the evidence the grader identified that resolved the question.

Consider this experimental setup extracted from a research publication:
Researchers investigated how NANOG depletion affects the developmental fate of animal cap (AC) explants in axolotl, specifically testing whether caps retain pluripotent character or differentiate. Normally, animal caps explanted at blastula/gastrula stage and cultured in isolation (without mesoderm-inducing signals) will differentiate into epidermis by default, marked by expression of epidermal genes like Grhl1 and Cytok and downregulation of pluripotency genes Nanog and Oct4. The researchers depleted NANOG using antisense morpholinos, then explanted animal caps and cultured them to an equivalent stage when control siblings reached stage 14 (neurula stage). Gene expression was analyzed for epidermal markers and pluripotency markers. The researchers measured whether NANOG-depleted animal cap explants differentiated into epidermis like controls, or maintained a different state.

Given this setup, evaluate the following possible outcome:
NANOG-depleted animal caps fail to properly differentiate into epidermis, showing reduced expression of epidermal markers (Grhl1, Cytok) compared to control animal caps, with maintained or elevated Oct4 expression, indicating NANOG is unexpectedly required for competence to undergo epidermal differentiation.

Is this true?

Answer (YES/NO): YES